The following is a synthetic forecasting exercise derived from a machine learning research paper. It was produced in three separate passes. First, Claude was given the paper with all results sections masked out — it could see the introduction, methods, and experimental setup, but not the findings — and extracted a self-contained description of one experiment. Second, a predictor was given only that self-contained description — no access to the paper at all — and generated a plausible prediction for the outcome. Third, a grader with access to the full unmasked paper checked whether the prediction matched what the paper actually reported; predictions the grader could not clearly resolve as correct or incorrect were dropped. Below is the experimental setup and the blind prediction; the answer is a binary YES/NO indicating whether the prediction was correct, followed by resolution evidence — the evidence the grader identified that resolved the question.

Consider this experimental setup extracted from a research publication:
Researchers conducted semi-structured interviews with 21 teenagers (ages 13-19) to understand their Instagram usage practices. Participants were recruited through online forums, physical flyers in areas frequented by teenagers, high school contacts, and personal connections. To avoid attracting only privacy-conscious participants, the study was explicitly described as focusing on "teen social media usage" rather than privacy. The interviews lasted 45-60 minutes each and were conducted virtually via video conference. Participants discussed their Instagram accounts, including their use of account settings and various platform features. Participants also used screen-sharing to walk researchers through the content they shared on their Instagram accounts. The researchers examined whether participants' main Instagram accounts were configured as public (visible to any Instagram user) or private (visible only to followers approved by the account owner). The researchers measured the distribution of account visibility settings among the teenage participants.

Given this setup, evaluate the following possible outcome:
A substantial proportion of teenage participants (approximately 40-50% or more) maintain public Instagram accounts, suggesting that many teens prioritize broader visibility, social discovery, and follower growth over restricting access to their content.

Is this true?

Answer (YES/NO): NO